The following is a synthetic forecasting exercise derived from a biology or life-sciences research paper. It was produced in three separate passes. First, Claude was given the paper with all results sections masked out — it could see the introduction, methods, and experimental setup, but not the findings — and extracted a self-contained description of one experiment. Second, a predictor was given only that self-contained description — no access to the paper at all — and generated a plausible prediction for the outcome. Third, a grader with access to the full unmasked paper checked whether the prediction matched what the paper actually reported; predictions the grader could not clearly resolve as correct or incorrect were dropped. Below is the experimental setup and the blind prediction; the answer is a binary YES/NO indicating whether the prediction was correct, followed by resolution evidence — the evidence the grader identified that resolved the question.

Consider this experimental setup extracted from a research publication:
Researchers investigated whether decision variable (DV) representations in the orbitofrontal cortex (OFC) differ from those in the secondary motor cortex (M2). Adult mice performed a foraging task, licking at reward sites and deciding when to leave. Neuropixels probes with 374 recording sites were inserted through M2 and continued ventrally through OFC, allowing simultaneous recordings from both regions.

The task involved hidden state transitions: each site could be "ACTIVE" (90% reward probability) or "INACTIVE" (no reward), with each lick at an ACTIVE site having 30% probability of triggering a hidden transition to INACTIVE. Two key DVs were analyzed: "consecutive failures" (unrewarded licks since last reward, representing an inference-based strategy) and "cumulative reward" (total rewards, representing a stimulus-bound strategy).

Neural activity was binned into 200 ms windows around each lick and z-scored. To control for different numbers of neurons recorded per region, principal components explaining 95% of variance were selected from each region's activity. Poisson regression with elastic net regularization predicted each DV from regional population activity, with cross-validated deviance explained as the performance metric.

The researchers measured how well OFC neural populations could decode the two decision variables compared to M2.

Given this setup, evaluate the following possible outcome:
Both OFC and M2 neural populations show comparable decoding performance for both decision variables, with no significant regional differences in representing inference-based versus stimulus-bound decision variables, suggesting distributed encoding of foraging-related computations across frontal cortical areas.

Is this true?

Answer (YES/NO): NO